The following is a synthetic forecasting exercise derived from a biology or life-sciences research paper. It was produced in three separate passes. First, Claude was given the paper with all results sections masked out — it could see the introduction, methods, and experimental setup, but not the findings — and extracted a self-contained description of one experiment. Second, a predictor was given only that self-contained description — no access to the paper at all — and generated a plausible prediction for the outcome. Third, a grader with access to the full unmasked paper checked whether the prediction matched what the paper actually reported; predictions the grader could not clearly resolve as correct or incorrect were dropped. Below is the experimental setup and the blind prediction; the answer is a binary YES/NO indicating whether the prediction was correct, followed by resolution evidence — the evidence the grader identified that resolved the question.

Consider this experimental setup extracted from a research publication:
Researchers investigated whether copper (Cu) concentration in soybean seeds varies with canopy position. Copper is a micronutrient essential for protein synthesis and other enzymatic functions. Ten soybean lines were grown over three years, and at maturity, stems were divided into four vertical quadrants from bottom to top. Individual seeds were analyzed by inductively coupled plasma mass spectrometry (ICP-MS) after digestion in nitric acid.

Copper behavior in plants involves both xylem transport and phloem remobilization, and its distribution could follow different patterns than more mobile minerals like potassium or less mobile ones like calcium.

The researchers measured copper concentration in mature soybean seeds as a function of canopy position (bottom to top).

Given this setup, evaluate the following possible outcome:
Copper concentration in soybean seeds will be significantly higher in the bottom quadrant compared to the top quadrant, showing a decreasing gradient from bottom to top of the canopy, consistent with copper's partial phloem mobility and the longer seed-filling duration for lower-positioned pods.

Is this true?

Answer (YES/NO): NO